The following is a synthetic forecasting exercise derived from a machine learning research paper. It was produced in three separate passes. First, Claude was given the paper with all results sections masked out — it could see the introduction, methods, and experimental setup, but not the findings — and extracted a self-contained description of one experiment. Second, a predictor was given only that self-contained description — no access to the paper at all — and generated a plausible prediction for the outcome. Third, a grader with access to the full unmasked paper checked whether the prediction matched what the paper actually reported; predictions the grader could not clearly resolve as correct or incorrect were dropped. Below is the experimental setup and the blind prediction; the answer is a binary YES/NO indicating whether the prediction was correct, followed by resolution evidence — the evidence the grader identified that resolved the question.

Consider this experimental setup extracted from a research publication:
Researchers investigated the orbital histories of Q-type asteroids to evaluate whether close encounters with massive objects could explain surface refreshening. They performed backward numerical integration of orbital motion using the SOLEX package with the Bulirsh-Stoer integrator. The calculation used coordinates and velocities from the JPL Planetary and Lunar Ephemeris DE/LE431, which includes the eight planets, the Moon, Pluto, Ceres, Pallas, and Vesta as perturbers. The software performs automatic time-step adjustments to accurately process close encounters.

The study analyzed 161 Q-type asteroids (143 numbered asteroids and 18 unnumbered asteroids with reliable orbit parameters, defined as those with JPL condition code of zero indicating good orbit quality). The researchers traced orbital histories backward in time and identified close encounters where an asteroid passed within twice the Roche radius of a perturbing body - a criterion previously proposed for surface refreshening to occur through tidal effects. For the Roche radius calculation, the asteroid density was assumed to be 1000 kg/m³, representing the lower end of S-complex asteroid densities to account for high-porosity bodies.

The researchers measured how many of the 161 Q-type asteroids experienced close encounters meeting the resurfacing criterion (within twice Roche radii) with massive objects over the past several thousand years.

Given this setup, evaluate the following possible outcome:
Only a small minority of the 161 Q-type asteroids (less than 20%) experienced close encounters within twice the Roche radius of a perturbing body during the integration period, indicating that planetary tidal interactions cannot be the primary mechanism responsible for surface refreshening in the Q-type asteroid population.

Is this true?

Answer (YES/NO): YES